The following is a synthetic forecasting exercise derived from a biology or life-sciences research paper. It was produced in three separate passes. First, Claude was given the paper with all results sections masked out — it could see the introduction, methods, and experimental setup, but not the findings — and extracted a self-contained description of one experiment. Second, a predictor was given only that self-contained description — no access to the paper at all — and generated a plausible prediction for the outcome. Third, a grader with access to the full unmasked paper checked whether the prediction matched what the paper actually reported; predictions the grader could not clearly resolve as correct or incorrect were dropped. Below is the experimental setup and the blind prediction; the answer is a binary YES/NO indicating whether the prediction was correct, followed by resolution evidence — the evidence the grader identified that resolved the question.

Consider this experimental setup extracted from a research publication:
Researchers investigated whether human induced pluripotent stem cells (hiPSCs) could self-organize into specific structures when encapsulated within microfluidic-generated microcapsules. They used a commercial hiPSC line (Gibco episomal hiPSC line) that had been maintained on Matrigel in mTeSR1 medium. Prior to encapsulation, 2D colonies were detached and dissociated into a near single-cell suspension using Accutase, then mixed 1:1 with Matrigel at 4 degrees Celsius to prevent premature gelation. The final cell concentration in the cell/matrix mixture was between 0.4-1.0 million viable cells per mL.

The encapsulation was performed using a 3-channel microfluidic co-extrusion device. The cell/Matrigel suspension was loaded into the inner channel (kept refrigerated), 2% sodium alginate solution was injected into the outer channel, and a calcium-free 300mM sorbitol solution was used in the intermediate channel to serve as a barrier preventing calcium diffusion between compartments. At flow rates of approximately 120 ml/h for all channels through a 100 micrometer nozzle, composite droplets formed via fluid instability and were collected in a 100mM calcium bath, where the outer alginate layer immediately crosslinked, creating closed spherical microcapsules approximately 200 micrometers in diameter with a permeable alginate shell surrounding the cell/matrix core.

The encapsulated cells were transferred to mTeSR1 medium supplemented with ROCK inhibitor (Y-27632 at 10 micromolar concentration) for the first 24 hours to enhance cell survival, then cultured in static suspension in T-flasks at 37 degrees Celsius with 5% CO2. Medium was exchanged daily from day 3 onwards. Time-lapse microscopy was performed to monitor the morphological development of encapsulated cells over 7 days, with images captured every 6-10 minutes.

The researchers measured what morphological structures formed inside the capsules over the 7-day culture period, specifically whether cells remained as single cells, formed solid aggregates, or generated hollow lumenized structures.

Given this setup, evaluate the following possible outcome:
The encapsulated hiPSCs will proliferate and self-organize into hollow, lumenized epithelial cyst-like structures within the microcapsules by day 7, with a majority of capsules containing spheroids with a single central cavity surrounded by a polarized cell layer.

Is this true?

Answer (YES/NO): YES